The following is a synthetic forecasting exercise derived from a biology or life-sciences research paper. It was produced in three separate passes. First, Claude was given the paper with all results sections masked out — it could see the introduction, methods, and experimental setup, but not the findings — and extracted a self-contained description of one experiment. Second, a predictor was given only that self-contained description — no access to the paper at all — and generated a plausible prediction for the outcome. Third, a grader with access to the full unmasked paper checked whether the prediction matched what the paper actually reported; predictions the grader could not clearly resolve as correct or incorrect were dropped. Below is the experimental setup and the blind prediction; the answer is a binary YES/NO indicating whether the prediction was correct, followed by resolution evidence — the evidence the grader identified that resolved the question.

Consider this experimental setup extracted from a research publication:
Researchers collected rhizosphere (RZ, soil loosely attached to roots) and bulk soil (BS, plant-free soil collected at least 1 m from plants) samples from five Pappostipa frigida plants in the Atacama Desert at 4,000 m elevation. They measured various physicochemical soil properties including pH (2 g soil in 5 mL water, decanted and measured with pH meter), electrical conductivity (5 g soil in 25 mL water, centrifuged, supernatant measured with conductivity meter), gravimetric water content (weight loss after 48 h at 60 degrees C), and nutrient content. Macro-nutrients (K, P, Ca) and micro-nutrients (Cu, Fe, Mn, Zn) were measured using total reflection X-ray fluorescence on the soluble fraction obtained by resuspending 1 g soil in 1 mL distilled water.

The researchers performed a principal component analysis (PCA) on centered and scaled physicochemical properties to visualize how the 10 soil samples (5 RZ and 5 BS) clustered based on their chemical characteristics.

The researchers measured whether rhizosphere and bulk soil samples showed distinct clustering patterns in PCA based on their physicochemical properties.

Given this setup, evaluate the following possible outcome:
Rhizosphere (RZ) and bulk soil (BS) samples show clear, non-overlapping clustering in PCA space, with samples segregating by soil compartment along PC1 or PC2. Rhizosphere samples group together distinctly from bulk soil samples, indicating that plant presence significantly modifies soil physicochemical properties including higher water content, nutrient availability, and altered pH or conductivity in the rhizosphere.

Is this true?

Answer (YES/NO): NO